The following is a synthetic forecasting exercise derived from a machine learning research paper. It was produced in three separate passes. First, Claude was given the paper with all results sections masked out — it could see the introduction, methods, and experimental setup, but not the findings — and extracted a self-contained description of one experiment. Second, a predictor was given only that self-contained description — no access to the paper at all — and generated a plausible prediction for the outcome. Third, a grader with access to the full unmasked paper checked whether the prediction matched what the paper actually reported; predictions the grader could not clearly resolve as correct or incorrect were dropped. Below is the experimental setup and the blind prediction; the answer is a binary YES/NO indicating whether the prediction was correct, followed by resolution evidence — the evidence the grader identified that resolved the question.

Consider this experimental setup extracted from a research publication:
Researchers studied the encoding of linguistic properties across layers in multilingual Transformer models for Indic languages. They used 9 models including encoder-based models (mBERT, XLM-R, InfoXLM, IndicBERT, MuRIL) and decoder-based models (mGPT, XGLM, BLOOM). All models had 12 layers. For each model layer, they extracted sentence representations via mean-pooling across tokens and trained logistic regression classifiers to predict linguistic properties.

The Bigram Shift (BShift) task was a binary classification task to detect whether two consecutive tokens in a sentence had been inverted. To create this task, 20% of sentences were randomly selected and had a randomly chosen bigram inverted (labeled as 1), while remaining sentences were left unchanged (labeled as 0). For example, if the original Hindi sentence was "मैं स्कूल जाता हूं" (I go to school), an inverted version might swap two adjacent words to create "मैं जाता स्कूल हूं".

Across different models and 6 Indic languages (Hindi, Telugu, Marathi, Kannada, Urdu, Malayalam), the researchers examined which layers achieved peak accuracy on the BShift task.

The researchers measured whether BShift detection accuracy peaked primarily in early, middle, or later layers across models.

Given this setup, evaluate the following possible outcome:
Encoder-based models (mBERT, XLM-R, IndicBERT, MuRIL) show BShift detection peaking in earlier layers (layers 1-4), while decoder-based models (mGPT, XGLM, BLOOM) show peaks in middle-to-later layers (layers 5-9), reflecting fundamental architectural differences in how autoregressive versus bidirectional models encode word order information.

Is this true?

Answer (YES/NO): NO